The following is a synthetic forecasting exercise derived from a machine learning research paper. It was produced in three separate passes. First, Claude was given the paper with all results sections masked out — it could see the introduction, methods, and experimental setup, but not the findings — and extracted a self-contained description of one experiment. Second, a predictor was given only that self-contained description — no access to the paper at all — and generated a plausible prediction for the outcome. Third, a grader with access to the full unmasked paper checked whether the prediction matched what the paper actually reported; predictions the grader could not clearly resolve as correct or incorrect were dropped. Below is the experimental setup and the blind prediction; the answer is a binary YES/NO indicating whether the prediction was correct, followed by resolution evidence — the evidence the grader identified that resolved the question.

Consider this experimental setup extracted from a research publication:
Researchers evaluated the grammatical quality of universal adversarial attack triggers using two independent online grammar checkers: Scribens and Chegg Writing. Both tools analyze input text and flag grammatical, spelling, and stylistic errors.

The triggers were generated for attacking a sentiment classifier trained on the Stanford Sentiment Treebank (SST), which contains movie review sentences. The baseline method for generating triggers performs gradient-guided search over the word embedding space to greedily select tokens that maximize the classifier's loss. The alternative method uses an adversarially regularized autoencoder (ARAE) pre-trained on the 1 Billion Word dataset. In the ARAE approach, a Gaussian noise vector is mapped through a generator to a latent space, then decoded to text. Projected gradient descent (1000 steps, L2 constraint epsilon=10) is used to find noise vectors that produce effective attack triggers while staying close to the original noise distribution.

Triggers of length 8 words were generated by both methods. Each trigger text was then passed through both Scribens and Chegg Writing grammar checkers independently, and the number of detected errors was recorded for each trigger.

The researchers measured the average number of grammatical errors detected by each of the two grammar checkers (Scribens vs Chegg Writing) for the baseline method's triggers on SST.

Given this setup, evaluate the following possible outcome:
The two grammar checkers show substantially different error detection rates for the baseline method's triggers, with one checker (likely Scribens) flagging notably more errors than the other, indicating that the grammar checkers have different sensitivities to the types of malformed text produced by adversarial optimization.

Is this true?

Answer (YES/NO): NO